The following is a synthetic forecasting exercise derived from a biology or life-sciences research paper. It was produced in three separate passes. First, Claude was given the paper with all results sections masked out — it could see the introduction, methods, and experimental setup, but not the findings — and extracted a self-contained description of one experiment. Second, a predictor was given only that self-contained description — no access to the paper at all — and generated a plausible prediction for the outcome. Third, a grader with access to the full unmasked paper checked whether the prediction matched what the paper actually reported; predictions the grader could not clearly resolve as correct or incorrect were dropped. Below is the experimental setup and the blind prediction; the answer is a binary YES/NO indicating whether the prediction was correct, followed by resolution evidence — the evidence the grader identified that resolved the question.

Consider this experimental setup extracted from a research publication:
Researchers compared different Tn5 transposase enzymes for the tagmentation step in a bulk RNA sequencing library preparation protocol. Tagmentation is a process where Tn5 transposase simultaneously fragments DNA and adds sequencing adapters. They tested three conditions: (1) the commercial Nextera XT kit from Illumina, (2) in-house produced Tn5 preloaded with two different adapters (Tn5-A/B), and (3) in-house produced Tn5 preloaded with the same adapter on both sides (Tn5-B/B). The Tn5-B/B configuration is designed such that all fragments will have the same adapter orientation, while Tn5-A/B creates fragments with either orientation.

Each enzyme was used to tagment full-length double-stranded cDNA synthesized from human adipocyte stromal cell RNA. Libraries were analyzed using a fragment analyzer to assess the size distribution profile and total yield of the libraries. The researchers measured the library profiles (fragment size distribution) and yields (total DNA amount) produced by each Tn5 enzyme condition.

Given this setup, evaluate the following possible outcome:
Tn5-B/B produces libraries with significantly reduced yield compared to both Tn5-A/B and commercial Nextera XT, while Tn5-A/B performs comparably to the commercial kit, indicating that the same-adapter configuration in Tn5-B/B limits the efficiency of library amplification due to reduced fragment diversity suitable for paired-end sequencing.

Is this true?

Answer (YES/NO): NO